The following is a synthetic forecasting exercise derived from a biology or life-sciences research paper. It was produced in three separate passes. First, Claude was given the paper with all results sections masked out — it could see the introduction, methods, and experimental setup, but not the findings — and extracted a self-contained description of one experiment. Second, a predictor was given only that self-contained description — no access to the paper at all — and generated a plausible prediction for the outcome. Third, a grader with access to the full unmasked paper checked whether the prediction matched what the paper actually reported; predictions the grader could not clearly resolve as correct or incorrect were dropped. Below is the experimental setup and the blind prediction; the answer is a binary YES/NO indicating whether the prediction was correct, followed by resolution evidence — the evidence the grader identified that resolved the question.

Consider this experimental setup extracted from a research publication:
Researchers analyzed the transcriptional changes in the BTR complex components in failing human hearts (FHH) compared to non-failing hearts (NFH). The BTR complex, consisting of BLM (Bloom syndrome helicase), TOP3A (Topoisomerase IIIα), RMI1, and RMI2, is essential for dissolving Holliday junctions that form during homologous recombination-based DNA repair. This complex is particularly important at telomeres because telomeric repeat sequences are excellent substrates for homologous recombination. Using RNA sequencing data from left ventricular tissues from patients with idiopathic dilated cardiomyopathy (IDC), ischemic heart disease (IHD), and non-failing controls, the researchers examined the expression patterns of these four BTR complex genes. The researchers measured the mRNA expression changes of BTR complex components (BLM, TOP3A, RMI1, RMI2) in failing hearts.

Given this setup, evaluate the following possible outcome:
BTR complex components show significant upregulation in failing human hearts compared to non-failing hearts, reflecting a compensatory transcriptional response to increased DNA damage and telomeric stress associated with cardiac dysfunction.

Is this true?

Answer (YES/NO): NO